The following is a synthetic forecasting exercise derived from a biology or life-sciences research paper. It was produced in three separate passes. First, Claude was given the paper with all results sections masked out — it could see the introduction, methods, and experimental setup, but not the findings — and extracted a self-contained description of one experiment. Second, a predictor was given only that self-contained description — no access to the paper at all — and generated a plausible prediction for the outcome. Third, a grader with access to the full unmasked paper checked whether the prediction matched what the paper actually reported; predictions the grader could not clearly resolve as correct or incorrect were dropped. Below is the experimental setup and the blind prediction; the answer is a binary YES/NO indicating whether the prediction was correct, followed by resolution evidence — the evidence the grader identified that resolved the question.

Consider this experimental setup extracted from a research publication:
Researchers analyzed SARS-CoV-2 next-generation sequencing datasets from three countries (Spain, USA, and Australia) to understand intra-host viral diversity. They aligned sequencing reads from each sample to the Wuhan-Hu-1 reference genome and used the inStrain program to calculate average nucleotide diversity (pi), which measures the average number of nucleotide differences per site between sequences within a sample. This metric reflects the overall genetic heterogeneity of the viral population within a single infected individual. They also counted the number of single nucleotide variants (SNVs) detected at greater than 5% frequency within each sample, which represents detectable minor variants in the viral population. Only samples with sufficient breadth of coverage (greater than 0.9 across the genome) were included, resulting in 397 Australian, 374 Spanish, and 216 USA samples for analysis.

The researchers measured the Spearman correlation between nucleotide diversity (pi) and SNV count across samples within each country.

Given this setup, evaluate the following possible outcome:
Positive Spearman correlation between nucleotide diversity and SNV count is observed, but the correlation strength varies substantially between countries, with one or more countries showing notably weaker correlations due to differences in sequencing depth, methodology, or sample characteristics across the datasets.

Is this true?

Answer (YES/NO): YES